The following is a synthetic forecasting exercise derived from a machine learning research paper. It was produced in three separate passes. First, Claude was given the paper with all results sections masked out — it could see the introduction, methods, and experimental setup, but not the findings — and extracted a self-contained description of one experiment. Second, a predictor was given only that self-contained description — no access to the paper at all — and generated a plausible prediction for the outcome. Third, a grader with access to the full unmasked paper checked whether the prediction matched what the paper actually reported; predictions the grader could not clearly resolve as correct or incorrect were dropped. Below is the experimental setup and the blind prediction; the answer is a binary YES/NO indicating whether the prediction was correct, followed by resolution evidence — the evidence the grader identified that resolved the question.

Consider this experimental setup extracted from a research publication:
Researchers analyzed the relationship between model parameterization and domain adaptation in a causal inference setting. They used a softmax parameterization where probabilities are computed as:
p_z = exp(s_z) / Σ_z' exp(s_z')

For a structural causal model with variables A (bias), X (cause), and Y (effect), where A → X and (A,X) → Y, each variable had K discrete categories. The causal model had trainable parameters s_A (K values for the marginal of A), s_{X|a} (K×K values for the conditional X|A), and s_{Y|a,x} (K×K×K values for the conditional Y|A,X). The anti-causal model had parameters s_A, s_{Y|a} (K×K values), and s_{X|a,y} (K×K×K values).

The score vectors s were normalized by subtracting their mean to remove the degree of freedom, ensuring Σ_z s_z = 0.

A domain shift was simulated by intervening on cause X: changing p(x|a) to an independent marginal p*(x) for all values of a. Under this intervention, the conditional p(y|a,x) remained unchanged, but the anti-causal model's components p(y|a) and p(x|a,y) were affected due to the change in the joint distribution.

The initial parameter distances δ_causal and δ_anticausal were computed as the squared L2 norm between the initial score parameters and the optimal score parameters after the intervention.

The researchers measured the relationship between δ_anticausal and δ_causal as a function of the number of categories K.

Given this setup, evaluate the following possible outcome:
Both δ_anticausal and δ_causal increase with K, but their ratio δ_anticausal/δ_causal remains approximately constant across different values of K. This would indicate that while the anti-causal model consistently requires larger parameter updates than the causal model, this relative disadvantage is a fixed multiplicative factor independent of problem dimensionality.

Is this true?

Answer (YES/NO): NO